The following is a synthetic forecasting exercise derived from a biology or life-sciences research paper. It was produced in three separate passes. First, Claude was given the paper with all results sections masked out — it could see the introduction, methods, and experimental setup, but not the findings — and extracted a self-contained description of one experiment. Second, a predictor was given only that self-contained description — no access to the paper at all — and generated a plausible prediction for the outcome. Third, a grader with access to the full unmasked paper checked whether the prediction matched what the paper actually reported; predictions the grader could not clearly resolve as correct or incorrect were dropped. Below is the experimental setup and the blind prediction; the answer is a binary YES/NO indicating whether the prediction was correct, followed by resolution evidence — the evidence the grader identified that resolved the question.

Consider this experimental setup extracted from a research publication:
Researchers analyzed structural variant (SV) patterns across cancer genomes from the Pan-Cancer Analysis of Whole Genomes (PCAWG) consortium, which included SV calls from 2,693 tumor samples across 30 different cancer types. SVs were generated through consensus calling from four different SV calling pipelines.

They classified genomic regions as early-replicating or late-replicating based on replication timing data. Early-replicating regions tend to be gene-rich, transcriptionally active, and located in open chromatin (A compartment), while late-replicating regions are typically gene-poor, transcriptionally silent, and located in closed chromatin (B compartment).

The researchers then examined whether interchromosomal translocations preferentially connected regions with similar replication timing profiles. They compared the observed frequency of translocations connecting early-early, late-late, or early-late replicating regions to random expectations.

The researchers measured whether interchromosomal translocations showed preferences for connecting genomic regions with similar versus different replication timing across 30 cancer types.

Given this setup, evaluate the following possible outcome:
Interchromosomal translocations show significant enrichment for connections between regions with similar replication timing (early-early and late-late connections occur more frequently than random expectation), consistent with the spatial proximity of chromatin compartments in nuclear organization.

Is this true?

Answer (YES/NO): YES